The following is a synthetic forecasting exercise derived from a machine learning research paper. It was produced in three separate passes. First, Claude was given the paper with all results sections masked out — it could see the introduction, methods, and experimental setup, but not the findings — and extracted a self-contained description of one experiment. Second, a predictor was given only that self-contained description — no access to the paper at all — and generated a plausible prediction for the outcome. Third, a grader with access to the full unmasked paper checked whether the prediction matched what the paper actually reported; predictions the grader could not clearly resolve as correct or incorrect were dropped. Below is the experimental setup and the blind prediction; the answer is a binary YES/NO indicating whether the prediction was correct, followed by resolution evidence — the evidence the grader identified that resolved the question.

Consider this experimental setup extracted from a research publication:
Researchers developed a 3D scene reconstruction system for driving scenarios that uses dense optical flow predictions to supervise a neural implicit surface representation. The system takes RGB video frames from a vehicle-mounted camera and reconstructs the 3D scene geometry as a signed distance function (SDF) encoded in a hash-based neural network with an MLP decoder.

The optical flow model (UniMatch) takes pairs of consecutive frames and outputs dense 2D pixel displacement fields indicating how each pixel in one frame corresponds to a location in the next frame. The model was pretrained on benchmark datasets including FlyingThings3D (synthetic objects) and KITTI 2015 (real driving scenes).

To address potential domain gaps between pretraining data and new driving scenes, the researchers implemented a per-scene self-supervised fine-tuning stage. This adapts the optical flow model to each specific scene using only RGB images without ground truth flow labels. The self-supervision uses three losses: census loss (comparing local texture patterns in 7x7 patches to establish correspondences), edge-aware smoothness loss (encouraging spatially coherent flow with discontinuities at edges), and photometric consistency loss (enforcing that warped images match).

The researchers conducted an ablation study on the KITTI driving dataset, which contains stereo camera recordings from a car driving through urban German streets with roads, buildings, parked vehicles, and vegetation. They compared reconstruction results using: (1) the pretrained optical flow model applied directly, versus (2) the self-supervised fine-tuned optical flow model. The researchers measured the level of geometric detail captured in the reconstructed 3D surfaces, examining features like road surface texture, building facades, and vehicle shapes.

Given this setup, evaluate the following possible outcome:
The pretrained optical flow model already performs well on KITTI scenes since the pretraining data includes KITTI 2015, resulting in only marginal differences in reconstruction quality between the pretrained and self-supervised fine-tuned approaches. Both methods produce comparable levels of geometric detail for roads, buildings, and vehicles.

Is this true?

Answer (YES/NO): NO